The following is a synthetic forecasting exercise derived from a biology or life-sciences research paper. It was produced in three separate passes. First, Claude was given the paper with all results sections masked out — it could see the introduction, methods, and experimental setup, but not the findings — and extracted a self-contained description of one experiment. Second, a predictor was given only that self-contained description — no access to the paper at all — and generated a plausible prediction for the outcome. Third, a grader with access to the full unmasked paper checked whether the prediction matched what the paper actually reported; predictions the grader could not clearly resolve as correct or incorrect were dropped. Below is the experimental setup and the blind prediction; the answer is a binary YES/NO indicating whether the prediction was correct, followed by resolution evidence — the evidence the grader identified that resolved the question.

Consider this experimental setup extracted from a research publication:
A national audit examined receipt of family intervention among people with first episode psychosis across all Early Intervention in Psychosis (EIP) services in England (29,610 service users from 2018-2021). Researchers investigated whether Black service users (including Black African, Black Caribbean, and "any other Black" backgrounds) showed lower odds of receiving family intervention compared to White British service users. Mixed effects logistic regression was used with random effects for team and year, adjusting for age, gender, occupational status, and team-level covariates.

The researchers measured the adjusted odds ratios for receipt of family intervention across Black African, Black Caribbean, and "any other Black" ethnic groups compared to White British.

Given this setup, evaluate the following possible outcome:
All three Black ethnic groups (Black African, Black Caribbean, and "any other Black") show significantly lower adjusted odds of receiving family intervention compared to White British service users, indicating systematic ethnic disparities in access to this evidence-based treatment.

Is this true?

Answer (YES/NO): YES